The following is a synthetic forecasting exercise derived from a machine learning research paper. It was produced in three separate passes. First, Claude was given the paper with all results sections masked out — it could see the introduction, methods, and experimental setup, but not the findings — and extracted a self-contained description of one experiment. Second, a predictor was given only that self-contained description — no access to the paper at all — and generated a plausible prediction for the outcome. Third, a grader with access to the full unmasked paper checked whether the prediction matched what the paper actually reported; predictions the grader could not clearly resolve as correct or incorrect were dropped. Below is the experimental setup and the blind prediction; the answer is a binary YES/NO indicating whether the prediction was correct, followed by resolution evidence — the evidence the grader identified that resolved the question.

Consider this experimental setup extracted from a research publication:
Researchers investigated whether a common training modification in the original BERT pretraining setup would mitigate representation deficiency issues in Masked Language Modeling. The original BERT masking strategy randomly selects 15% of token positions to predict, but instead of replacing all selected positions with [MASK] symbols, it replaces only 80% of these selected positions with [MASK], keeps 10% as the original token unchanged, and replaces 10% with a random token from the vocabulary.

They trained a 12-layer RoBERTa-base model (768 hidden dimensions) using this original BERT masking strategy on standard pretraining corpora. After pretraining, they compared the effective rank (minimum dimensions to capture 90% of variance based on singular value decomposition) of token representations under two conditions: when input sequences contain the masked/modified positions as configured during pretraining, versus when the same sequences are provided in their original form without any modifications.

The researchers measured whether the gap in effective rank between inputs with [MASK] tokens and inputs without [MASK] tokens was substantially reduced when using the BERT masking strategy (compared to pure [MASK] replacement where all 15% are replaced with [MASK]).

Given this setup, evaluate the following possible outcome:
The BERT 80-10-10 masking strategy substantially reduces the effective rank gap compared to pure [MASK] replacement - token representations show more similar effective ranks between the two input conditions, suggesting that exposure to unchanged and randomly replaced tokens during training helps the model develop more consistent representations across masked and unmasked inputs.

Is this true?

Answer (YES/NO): NO